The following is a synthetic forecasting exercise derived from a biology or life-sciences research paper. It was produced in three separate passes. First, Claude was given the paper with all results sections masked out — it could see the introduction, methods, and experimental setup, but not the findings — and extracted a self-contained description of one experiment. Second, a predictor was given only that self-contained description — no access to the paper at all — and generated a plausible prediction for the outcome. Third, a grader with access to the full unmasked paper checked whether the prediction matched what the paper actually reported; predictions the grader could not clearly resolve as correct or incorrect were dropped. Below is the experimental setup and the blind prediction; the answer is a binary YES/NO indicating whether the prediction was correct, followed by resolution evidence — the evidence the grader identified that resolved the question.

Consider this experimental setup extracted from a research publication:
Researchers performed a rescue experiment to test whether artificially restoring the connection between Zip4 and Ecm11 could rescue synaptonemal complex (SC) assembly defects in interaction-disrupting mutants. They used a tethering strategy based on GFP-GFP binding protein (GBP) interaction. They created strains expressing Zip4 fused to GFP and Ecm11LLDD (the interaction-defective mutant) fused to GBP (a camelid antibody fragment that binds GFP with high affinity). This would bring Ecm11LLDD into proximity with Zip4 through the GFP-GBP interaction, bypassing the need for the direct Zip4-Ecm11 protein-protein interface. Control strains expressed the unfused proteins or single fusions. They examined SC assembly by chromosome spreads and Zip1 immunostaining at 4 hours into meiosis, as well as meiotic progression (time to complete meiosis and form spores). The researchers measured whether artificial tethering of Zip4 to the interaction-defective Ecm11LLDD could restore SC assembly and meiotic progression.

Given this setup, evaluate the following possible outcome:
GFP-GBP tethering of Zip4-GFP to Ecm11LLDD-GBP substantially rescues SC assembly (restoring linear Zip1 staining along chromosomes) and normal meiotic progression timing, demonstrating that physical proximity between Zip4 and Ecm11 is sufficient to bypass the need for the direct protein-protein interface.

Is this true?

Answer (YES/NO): NO